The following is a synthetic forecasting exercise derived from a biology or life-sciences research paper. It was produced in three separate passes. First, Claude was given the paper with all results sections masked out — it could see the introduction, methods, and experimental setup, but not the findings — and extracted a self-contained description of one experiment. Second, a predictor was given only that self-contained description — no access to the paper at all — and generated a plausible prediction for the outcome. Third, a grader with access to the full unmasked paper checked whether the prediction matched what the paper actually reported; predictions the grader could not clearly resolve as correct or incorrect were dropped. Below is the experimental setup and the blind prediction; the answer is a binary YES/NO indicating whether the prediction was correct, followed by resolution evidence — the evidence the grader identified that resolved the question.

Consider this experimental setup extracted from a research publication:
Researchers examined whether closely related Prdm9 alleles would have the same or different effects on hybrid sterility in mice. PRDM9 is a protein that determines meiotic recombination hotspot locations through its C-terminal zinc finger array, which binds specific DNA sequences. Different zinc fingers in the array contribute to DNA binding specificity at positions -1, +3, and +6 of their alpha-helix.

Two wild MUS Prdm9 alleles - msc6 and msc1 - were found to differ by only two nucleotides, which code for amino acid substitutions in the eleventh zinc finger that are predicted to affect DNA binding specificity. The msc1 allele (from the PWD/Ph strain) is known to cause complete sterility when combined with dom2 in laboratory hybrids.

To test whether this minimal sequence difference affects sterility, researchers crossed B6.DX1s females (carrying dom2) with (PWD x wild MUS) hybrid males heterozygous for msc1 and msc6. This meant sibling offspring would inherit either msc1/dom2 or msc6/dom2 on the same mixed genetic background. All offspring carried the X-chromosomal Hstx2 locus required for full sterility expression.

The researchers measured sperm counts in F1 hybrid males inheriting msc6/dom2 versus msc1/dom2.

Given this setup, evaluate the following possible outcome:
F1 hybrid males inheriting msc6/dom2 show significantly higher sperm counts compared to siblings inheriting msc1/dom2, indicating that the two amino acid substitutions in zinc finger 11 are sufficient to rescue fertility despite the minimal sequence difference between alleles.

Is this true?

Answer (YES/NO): YES